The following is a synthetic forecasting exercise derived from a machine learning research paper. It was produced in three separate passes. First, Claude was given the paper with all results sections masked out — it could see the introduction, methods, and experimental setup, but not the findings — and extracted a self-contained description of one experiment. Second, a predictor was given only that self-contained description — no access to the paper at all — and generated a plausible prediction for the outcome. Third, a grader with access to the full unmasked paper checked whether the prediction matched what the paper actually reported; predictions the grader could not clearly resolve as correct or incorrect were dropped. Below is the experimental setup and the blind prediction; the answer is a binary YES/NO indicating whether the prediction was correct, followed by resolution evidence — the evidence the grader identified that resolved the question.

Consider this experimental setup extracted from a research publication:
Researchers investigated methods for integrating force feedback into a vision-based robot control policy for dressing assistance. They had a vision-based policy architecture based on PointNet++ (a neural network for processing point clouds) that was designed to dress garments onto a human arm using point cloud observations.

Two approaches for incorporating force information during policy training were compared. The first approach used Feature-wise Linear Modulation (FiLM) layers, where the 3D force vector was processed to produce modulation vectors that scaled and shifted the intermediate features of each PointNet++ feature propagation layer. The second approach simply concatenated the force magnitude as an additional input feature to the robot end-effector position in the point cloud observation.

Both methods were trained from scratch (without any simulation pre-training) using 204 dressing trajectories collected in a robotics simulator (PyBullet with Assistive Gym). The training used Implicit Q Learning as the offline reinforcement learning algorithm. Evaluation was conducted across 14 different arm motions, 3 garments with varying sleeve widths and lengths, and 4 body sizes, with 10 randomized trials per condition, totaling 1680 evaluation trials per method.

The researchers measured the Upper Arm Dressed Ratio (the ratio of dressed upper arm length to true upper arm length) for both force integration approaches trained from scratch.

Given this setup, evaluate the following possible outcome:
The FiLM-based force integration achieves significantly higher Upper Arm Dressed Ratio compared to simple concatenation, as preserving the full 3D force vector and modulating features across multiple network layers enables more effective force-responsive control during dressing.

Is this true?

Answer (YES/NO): NO